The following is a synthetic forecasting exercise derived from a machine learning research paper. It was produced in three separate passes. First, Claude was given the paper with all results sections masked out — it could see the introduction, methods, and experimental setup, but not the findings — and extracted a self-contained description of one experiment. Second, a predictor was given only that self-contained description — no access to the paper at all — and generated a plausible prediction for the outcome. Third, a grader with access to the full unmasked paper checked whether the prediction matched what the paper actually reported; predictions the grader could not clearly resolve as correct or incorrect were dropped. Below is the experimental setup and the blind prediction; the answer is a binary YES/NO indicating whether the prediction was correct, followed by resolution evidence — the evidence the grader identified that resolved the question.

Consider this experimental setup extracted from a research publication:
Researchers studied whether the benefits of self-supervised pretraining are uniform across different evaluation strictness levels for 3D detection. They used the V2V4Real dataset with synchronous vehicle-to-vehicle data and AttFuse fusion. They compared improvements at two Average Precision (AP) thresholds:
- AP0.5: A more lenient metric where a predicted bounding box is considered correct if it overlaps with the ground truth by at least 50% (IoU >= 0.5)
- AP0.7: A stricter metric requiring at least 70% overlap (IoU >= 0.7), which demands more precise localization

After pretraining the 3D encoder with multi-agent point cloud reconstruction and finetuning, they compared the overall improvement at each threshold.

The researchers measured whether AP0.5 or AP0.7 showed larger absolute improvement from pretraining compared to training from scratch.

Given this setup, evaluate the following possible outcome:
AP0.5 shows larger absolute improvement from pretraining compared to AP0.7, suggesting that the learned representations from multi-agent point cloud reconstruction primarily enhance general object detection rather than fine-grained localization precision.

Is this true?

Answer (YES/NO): NO